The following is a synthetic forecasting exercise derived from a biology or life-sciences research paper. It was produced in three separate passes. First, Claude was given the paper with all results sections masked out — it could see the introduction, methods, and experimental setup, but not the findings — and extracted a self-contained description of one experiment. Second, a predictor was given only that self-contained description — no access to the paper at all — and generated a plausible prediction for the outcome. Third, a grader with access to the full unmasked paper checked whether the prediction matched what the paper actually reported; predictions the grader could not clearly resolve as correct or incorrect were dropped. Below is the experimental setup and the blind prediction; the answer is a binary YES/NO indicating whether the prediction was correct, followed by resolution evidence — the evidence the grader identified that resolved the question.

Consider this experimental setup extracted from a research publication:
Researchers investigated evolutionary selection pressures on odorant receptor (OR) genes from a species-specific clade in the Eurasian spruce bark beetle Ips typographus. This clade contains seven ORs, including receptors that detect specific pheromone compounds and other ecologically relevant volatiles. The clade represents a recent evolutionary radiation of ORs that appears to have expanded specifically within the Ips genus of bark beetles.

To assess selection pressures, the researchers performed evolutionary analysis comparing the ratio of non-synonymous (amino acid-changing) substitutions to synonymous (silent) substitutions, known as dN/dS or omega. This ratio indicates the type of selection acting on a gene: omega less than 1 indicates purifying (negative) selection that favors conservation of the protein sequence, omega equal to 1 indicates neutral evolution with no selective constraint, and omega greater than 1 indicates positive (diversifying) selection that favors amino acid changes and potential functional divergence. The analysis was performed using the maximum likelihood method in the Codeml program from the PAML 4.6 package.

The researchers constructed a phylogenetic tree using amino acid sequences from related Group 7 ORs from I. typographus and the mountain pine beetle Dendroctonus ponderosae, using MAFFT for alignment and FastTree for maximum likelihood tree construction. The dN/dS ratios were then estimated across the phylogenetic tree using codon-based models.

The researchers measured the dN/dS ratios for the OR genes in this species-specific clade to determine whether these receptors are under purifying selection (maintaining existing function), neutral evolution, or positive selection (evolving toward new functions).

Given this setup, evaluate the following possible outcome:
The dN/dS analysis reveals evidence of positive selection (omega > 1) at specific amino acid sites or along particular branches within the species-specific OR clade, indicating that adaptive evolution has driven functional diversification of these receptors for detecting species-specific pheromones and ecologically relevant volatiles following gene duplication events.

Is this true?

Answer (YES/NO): NO